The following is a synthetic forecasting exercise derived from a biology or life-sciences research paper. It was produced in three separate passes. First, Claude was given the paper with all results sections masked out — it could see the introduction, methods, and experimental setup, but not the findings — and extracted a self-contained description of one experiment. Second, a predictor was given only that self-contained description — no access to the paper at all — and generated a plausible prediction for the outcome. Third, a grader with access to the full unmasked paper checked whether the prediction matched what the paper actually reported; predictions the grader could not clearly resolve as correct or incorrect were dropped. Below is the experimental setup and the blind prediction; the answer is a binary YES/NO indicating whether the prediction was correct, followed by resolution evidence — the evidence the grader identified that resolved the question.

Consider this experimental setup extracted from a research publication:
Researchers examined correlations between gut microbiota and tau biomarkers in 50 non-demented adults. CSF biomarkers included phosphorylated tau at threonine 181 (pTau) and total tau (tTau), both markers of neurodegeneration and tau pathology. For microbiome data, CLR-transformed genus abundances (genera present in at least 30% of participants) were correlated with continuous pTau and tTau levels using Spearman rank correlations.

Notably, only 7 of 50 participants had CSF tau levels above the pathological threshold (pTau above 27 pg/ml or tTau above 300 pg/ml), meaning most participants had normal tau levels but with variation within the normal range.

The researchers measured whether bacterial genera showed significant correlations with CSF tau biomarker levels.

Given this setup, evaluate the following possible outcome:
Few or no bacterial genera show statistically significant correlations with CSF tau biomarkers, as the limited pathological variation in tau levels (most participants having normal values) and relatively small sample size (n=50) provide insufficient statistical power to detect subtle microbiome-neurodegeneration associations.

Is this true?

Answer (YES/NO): YES